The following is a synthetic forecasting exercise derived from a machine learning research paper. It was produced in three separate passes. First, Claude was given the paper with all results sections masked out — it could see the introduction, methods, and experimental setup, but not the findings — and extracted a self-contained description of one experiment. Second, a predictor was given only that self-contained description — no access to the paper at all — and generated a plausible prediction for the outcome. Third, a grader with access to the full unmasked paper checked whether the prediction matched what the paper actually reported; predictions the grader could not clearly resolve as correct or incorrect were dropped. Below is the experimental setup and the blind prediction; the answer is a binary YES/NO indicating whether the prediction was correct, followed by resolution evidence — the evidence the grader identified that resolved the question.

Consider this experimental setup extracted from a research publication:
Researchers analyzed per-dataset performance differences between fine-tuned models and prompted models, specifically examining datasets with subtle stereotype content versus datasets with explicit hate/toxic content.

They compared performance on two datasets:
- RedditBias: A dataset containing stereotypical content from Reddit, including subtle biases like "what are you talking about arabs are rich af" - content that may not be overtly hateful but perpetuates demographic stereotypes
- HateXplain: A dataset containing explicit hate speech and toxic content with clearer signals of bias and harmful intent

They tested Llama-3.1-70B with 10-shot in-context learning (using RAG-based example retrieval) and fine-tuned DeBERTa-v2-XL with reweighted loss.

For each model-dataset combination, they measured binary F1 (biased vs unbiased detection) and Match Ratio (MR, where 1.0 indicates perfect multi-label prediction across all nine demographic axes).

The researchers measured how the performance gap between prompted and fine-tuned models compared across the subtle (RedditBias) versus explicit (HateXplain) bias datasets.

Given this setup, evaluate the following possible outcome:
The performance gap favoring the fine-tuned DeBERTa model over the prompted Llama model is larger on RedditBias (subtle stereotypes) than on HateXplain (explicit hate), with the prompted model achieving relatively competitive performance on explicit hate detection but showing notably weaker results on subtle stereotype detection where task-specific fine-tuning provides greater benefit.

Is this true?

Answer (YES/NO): NO